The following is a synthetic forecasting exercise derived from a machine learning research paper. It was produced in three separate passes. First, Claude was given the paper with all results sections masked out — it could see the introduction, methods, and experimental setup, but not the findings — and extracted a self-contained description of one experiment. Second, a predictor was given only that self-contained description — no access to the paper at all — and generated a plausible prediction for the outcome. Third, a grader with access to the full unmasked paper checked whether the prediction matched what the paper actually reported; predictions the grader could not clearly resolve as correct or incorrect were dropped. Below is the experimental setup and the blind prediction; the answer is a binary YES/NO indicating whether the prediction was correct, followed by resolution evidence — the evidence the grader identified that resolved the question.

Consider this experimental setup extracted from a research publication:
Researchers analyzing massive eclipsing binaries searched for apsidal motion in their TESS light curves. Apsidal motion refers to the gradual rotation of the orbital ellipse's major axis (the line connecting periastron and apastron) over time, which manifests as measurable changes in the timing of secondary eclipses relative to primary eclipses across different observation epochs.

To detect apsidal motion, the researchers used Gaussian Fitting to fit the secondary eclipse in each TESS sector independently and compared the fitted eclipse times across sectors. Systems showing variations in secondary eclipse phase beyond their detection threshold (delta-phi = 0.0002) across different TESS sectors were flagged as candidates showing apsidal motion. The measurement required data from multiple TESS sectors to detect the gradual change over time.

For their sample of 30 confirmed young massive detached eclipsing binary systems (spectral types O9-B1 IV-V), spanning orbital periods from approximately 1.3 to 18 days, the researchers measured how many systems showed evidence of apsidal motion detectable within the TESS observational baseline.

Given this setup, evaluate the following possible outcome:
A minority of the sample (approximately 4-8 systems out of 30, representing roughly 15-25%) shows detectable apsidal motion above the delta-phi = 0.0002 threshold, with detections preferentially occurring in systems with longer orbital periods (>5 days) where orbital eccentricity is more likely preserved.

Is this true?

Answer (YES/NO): NO